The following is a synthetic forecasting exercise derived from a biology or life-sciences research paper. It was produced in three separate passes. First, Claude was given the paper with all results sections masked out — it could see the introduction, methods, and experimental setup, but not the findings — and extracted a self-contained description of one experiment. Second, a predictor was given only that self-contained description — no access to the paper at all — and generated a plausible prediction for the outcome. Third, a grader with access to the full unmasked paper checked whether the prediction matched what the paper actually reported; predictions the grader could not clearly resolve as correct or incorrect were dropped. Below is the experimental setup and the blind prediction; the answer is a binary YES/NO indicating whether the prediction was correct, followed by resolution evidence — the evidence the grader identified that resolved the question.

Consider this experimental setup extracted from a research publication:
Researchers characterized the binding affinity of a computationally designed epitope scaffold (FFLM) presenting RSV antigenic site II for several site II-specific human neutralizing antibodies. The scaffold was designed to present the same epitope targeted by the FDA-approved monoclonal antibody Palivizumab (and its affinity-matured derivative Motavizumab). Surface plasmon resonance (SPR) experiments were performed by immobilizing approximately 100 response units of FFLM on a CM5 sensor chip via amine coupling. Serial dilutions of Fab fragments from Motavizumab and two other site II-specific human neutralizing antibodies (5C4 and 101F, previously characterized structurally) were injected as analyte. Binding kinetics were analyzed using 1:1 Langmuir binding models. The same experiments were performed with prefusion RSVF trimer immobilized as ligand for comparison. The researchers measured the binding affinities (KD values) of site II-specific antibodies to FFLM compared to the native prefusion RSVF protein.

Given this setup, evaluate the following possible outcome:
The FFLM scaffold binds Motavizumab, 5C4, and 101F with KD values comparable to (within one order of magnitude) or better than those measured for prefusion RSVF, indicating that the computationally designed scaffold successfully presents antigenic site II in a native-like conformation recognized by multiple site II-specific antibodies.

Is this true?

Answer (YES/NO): YES